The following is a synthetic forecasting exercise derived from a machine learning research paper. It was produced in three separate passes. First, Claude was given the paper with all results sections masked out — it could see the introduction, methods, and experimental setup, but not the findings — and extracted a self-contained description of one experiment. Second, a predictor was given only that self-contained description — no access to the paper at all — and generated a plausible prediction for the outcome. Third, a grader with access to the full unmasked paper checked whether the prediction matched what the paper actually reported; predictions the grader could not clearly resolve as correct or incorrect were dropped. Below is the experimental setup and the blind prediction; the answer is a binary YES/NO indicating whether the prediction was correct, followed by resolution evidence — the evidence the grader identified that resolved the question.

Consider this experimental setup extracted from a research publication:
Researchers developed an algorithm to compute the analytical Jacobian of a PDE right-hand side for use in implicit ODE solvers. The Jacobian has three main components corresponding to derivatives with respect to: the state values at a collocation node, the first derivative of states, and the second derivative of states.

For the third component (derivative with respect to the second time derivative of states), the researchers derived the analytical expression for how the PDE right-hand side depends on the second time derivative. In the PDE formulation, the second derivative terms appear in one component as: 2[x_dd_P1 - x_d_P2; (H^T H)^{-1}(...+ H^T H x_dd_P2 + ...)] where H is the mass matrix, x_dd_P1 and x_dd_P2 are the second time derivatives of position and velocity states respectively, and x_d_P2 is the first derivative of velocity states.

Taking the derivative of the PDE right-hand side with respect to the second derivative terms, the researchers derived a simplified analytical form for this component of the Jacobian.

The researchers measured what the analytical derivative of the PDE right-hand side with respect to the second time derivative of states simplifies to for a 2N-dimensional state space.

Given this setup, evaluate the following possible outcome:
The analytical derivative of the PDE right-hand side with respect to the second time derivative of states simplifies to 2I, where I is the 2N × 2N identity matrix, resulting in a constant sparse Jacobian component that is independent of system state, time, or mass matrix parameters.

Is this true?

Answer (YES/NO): YES